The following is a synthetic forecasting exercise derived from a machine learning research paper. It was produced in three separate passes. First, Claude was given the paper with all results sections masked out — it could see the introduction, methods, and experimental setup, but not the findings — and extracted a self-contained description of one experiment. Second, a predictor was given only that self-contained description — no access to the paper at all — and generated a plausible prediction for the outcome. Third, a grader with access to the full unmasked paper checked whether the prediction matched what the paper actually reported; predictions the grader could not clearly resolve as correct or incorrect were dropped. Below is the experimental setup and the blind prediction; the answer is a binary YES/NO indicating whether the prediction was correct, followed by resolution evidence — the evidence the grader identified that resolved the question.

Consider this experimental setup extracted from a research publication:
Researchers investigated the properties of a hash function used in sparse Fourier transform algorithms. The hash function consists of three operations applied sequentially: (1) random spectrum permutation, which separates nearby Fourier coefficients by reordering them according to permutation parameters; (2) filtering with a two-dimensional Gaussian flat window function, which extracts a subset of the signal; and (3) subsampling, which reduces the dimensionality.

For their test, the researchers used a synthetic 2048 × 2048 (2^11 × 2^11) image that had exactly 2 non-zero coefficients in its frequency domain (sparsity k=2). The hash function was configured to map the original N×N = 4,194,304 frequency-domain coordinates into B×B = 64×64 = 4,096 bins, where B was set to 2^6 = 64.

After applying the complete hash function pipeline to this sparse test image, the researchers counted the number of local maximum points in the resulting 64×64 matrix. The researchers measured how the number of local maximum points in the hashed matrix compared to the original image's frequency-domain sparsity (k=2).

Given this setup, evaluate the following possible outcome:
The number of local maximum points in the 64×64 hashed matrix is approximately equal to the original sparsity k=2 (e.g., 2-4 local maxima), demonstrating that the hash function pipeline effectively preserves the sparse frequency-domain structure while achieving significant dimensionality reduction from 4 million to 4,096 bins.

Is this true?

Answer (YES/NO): YES